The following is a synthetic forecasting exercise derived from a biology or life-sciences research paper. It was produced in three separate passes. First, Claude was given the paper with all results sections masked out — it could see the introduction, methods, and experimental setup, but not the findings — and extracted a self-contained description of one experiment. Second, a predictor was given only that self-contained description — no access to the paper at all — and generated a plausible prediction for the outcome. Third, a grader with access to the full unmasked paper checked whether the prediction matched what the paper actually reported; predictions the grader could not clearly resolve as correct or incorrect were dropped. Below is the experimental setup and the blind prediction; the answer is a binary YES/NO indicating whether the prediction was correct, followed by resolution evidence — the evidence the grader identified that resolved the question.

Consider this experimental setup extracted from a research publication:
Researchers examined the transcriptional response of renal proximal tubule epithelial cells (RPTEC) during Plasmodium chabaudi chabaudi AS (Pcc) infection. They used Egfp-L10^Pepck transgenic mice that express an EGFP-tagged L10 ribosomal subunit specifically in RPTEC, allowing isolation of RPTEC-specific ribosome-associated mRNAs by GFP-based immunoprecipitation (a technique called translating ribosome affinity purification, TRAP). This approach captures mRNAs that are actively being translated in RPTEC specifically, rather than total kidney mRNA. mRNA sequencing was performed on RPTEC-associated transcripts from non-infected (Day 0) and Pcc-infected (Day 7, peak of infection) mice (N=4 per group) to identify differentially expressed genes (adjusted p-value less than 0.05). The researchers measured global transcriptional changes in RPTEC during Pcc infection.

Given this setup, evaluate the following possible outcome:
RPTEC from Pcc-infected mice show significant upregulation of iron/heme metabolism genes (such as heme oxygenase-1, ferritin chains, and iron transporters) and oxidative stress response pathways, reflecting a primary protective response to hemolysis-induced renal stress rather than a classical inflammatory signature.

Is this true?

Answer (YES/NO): NO